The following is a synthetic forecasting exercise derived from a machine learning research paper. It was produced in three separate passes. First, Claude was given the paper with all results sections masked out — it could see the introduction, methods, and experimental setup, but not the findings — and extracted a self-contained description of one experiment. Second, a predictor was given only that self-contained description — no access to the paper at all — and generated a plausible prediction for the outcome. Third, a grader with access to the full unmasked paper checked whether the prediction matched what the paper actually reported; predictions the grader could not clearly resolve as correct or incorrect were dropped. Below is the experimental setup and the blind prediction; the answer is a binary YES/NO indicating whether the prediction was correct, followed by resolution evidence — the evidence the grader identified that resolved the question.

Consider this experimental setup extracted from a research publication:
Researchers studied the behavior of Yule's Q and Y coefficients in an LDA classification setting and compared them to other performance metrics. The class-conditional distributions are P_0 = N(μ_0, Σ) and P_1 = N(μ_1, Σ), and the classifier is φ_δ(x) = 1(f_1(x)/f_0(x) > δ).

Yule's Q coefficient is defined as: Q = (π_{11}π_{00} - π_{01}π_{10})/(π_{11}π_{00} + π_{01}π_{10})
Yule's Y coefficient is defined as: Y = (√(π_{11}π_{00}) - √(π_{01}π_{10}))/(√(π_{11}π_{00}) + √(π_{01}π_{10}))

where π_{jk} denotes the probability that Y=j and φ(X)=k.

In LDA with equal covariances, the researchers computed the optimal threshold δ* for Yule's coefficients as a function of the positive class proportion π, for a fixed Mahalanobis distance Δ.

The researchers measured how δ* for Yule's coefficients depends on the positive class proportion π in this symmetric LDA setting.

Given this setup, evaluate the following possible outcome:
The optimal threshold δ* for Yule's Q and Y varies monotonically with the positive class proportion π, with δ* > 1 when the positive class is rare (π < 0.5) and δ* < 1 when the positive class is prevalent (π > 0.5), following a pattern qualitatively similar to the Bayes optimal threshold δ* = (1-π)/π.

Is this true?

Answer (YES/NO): NO